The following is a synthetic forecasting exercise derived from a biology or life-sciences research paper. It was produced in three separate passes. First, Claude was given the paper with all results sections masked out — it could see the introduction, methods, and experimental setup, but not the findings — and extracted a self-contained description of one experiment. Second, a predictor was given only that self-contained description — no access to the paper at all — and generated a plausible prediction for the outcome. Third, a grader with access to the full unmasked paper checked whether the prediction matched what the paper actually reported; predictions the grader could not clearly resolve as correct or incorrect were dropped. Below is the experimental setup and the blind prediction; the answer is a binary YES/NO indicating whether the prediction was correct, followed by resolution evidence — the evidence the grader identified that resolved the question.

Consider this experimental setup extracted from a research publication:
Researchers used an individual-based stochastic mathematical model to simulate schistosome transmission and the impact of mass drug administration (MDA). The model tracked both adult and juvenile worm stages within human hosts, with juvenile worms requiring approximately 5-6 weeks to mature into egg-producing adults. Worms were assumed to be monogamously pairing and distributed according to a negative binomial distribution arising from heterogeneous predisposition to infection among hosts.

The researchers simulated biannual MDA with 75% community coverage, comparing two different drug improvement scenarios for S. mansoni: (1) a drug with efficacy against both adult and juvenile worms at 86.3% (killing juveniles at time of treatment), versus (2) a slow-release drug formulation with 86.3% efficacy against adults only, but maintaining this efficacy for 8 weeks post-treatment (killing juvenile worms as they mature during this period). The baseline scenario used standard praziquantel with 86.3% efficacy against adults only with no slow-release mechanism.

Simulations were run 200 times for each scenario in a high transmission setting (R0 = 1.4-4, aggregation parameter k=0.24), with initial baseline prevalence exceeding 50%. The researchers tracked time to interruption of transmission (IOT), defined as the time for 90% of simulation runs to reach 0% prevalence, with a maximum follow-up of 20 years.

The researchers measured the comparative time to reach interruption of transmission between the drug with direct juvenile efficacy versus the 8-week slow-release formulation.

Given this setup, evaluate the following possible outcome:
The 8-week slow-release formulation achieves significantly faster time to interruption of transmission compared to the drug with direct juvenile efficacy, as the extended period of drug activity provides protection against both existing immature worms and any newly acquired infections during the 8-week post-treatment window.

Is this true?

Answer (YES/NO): NO